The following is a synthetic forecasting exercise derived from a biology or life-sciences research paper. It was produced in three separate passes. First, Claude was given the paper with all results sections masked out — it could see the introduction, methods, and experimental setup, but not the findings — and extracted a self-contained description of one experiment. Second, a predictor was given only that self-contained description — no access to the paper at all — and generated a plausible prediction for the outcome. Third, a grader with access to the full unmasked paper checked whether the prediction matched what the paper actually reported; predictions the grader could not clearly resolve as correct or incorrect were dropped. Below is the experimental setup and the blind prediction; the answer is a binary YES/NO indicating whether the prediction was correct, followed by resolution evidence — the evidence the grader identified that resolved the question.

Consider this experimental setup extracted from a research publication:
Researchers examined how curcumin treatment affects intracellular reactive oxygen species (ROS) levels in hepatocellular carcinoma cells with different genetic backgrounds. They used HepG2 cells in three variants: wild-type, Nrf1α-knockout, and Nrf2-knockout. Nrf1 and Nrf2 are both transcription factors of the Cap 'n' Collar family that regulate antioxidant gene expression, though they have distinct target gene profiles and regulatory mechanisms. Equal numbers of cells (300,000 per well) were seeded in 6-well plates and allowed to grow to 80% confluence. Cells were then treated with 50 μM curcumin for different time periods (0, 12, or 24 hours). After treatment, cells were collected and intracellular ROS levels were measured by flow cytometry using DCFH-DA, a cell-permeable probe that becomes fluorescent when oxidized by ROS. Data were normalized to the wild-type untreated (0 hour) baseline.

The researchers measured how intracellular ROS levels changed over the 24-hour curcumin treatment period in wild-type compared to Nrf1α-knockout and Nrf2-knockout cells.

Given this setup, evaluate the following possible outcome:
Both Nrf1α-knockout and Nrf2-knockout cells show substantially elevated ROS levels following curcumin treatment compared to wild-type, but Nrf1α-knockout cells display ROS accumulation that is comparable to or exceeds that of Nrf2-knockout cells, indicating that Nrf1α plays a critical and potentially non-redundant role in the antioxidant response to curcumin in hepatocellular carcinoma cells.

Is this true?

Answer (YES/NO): NO